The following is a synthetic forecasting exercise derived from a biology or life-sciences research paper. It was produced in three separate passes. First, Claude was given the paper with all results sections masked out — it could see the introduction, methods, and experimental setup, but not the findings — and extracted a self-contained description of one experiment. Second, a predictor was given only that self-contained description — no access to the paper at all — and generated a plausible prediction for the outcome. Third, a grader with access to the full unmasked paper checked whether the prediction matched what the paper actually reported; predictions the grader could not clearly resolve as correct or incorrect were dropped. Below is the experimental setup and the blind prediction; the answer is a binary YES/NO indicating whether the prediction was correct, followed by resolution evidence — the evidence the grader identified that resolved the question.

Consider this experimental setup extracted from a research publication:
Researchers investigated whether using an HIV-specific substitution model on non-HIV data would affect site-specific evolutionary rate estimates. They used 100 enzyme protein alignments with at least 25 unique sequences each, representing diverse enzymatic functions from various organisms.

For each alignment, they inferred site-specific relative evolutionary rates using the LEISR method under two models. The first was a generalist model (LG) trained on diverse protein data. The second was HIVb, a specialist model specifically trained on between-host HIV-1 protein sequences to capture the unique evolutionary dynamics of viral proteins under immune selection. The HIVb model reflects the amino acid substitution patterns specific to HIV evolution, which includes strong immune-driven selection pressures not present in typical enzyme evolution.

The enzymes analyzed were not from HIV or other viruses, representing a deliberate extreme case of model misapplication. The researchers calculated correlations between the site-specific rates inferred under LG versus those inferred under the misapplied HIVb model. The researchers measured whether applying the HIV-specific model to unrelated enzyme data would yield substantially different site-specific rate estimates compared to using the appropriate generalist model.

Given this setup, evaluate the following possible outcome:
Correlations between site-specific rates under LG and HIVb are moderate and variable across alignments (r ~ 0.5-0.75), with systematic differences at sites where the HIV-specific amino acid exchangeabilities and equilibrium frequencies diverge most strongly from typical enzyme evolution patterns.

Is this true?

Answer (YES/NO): NO